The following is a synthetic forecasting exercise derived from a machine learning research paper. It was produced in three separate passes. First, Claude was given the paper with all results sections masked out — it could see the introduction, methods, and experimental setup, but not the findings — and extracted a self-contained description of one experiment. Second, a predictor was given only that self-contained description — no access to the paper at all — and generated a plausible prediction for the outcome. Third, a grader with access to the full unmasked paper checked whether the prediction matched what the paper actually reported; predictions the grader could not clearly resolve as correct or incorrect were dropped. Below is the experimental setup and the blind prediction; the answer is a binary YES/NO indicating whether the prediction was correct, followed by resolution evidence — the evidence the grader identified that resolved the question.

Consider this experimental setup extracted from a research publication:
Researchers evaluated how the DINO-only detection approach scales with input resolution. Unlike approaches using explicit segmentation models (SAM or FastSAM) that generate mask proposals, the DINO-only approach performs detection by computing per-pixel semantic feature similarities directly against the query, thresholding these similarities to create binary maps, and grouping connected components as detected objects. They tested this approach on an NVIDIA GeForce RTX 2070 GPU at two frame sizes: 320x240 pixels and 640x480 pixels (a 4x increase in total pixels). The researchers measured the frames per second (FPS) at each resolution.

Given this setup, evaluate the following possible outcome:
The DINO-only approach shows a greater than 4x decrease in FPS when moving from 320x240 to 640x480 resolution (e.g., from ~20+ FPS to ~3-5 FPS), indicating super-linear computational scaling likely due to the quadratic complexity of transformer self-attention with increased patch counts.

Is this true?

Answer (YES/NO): NO